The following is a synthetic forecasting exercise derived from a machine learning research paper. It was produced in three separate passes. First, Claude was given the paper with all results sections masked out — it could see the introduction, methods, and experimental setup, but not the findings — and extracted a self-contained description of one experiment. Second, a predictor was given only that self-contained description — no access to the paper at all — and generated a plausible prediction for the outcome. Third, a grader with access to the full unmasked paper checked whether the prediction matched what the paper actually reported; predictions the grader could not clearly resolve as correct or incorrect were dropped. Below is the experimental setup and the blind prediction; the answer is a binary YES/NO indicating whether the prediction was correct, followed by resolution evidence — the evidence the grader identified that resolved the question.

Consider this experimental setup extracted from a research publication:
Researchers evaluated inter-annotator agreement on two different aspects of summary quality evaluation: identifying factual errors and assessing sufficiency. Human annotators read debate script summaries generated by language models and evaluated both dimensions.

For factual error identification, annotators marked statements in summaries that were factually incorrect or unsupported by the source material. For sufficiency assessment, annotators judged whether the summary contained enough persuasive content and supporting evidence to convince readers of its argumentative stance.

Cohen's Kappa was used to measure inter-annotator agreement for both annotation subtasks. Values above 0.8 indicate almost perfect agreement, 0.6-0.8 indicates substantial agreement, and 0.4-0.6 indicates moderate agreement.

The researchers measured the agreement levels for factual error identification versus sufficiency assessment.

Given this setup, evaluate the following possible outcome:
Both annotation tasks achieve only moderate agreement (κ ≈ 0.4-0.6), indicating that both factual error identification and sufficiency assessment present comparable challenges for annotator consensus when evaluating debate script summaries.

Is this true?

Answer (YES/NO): NO